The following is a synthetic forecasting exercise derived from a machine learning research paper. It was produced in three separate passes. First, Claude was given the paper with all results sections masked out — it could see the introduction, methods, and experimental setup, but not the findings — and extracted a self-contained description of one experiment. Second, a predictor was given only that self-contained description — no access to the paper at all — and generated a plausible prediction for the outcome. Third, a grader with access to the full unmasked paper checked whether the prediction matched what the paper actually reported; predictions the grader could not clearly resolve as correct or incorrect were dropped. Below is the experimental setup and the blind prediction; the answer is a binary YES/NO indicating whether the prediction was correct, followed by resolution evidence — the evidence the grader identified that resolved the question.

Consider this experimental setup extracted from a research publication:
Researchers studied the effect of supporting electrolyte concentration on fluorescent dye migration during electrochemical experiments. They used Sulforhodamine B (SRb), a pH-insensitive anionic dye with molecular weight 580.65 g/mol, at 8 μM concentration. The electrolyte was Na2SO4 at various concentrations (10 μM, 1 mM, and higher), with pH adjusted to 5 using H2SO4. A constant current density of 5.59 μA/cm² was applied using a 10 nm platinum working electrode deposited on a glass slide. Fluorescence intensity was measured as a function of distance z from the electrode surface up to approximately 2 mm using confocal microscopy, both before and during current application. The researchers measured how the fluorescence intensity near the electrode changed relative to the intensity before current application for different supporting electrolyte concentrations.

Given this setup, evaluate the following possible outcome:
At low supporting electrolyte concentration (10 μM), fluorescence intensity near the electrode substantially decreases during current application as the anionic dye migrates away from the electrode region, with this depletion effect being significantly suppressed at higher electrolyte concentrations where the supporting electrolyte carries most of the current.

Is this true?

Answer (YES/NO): YES